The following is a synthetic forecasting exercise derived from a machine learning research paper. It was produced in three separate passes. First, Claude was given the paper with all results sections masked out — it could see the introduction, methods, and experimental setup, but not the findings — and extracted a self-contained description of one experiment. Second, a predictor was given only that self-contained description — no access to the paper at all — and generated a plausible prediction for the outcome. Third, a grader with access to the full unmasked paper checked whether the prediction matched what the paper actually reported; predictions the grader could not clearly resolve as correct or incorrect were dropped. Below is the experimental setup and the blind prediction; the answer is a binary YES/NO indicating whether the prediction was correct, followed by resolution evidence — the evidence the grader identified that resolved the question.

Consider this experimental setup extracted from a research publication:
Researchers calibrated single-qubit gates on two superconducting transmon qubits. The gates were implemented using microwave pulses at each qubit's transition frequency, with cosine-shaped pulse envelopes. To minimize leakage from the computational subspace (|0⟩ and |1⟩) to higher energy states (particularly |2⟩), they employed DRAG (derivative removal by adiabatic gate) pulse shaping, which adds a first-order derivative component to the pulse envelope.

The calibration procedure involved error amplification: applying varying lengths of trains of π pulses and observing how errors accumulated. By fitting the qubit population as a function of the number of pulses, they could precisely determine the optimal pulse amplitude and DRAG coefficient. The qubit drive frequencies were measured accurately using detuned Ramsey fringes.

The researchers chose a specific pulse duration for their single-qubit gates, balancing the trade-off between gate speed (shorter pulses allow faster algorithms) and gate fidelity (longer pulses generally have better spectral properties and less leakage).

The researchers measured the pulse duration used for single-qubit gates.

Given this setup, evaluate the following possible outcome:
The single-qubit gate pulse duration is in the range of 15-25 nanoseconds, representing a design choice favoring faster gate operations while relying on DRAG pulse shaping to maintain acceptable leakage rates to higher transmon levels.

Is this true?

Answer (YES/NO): NO